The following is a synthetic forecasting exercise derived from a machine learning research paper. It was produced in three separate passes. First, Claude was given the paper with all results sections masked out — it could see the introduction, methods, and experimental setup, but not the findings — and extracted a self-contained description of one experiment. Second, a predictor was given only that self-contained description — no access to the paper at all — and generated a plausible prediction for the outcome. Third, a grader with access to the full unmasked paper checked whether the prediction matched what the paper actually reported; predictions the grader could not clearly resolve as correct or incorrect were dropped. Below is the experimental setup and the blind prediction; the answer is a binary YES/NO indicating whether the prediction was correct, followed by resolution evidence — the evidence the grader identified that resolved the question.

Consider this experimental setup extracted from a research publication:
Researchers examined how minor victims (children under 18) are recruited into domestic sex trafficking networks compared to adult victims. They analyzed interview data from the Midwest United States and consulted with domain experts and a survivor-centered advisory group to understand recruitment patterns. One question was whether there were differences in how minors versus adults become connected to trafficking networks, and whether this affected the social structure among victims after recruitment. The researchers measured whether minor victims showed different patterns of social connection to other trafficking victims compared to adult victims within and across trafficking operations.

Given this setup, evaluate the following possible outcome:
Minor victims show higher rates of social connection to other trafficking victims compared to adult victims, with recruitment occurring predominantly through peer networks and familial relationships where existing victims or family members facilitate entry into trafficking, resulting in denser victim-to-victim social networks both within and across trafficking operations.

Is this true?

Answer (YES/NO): YES